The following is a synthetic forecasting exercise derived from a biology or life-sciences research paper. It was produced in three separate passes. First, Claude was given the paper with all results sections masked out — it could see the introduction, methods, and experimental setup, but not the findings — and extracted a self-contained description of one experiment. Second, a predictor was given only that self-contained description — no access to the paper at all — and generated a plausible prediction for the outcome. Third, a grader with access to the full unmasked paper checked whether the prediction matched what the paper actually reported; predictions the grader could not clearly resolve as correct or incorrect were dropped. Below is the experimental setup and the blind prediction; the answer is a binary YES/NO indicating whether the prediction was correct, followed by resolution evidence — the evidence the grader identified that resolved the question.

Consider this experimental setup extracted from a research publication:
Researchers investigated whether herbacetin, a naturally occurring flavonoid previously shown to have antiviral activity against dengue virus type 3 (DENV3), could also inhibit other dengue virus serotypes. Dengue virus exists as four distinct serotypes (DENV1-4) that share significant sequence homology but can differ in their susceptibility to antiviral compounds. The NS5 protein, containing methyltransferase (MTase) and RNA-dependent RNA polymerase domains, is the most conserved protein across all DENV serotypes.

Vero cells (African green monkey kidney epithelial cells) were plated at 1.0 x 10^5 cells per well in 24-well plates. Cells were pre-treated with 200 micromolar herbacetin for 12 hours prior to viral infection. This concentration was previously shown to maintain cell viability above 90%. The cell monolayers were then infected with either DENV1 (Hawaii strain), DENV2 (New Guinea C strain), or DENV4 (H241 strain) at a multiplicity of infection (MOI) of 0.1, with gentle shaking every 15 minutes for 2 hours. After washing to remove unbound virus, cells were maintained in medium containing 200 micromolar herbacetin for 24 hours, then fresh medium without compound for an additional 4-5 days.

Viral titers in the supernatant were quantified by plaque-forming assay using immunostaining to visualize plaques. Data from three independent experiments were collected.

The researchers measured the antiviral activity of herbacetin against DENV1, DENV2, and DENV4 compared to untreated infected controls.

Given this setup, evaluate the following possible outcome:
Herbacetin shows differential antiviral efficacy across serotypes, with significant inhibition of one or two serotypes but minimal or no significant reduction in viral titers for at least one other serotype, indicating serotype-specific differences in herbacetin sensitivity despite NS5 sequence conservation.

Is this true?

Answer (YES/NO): NO